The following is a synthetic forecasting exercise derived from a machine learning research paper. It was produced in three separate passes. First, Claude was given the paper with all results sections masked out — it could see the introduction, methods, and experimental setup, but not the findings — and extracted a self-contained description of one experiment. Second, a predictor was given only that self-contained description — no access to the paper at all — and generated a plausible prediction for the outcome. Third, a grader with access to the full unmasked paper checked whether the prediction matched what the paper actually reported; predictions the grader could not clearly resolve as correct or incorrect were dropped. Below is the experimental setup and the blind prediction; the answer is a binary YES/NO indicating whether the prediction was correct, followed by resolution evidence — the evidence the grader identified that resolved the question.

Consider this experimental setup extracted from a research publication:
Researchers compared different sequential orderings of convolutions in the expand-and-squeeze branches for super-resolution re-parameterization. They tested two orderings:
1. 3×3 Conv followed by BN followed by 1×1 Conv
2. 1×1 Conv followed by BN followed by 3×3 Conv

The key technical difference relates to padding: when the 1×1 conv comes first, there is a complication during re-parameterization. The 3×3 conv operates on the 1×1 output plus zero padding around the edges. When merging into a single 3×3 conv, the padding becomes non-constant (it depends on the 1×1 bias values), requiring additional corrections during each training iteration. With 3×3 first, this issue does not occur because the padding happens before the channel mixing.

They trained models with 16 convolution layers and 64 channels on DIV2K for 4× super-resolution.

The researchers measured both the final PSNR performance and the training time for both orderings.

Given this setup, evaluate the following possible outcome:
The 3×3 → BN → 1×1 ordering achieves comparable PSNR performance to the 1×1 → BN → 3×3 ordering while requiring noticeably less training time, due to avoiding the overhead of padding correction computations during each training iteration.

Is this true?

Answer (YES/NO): YES